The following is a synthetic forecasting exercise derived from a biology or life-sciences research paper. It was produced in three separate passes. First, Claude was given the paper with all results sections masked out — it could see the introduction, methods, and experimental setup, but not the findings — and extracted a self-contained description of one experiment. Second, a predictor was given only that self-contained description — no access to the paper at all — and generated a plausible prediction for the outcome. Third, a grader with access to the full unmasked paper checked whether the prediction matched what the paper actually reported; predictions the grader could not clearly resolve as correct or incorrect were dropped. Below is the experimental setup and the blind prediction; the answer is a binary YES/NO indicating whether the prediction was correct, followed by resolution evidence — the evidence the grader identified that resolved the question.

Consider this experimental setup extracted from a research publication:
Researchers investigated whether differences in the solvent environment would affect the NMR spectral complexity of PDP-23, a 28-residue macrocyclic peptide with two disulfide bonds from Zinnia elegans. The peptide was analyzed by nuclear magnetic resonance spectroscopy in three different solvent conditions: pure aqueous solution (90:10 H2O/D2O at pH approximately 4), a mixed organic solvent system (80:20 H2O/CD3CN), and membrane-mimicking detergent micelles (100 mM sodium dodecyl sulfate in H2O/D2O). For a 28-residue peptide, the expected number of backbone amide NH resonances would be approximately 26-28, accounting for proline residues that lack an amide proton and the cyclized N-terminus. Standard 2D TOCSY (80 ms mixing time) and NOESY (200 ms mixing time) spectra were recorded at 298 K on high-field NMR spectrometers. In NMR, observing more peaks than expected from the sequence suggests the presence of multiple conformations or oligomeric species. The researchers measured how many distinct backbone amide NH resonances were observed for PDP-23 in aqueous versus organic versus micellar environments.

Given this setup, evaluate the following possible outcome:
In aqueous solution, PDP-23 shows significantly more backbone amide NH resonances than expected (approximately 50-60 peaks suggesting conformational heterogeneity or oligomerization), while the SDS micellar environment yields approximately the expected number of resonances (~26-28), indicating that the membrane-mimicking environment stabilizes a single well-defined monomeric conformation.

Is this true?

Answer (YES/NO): NO